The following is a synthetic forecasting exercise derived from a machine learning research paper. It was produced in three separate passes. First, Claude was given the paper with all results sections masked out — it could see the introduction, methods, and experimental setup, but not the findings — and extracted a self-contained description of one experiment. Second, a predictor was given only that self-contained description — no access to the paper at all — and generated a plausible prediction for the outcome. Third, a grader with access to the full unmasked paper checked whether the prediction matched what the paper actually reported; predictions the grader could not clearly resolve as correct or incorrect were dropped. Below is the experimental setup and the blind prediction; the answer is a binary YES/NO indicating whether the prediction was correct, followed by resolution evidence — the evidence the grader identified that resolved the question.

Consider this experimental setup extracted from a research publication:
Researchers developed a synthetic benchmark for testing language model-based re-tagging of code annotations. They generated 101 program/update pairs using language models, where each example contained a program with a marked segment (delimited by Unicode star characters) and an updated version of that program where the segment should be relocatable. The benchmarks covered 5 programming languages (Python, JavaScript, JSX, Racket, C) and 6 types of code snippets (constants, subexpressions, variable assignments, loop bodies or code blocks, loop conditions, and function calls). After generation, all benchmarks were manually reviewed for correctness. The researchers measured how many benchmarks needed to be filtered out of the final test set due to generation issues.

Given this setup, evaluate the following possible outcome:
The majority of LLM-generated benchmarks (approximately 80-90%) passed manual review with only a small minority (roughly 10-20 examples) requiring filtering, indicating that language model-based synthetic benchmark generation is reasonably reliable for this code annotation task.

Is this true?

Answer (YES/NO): YES